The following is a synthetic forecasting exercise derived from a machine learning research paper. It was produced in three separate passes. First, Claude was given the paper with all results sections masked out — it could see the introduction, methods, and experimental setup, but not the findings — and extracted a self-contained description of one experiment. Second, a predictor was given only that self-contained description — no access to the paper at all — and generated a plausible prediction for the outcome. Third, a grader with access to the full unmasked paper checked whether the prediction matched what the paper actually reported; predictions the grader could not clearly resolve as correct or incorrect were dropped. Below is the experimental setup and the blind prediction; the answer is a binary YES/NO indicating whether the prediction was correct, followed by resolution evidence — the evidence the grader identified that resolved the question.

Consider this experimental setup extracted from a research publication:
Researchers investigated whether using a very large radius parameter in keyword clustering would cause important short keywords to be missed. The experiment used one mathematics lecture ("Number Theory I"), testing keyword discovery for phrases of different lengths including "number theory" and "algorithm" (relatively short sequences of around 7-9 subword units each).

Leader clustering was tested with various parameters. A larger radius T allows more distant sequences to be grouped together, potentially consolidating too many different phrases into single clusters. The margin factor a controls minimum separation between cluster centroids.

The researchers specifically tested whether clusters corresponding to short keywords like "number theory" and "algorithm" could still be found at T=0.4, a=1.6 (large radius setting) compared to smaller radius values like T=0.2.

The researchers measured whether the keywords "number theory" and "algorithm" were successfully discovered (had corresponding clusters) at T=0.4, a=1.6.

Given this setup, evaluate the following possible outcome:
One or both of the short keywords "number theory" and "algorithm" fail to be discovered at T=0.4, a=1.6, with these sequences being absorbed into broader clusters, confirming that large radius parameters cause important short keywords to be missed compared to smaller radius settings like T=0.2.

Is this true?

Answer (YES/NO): YES